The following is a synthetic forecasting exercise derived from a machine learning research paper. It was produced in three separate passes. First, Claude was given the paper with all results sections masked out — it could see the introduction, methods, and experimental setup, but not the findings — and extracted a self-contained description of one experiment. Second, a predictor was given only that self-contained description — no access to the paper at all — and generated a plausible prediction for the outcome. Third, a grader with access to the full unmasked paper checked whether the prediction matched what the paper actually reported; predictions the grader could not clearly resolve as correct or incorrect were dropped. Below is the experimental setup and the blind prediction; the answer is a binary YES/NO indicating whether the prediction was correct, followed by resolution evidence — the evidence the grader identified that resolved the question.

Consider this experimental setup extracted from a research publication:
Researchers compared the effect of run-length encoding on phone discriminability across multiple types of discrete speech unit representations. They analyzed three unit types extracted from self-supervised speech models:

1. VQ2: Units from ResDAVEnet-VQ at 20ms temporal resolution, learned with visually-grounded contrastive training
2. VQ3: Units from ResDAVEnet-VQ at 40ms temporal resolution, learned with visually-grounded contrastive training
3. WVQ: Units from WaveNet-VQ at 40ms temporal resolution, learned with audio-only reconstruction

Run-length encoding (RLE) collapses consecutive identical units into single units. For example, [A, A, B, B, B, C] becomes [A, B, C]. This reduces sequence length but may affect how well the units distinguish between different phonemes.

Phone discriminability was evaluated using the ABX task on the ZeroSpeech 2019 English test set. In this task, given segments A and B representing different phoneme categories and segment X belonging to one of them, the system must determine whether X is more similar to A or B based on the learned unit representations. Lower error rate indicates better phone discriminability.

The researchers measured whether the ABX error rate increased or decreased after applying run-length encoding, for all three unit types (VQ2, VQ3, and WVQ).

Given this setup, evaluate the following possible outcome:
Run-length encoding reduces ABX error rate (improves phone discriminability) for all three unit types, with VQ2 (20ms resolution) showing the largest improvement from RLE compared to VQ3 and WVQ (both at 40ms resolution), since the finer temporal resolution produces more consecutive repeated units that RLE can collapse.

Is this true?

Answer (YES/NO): NO